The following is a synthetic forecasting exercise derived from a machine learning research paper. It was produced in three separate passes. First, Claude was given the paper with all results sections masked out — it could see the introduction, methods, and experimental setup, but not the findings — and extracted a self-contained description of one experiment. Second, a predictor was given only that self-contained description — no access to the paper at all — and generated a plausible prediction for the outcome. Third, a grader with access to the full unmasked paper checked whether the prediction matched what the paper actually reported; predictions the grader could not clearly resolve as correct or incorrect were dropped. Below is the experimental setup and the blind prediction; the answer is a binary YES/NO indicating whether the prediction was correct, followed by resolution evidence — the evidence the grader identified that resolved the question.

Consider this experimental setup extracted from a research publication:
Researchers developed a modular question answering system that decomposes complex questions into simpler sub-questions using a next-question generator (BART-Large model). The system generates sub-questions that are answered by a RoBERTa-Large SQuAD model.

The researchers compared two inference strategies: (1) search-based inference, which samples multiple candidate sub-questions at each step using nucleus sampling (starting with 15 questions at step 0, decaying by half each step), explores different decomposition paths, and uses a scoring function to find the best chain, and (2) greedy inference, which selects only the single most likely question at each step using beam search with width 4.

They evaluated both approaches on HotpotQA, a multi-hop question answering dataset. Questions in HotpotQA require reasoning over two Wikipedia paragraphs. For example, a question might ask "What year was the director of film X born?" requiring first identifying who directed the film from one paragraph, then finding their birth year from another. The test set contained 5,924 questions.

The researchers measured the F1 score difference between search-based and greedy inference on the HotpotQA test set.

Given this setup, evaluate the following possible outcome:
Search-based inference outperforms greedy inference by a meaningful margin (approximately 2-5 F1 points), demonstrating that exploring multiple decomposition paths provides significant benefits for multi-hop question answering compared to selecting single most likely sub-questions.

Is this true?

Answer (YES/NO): NO